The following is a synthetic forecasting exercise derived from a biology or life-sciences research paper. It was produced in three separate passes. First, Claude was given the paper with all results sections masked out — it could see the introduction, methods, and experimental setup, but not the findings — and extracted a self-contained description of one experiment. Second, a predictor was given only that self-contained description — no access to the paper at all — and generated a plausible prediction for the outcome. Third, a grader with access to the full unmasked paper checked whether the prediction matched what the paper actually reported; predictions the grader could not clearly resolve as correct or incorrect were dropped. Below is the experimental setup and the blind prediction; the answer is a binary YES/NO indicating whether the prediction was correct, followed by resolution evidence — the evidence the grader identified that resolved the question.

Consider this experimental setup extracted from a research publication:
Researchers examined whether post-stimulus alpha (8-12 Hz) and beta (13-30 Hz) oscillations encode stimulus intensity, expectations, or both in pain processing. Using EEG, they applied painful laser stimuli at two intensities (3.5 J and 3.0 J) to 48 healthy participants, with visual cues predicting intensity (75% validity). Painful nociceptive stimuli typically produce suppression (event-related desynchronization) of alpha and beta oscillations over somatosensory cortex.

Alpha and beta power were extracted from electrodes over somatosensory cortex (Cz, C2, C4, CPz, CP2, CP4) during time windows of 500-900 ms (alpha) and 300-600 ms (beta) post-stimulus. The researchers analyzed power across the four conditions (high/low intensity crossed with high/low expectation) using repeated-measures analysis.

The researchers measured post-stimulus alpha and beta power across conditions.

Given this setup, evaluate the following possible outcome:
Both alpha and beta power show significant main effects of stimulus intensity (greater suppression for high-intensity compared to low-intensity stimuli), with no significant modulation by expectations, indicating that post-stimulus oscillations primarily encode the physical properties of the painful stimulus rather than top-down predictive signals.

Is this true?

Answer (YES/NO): YES